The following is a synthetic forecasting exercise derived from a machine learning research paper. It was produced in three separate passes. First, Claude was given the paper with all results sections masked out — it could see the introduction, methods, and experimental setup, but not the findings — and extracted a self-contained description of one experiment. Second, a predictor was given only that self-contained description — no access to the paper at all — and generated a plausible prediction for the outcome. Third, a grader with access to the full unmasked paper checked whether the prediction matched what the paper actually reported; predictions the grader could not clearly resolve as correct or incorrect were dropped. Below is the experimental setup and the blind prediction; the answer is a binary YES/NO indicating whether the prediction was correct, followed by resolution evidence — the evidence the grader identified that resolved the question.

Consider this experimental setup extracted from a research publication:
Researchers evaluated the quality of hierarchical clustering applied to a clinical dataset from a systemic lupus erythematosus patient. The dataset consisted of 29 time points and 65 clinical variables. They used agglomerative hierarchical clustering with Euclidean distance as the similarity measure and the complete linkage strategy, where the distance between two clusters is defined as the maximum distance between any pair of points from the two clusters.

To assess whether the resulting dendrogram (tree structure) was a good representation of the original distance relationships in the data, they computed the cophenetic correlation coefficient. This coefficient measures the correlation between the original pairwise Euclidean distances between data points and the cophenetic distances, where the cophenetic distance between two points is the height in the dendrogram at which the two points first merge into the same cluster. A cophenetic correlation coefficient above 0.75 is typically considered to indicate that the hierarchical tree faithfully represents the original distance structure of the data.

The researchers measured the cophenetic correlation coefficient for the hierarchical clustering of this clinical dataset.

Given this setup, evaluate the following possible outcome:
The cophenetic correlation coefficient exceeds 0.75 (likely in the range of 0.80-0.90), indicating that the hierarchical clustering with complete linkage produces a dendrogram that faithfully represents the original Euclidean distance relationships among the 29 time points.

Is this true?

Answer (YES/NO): NO